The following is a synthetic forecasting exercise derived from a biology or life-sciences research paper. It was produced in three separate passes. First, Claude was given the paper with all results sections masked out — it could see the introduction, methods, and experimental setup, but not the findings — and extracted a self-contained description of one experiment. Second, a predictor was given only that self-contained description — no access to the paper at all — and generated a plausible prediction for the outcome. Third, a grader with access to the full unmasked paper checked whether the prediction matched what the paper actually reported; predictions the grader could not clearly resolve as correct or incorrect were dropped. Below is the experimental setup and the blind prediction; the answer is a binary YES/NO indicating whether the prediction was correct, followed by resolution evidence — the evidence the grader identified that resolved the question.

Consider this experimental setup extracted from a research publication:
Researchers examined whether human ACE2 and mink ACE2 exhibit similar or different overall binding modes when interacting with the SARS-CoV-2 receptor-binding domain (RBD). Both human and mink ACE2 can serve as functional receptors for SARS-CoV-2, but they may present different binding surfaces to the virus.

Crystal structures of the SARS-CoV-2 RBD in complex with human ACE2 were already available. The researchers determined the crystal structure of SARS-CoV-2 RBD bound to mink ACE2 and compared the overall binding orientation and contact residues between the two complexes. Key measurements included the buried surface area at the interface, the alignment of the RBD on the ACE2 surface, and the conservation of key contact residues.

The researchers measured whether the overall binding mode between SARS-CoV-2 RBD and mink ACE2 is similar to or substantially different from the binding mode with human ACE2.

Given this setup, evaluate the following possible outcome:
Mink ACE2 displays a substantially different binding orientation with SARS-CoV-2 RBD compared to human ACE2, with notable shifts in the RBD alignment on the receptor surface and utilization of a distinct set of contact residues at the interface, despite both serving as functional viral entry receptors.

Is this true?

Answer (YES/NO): NO